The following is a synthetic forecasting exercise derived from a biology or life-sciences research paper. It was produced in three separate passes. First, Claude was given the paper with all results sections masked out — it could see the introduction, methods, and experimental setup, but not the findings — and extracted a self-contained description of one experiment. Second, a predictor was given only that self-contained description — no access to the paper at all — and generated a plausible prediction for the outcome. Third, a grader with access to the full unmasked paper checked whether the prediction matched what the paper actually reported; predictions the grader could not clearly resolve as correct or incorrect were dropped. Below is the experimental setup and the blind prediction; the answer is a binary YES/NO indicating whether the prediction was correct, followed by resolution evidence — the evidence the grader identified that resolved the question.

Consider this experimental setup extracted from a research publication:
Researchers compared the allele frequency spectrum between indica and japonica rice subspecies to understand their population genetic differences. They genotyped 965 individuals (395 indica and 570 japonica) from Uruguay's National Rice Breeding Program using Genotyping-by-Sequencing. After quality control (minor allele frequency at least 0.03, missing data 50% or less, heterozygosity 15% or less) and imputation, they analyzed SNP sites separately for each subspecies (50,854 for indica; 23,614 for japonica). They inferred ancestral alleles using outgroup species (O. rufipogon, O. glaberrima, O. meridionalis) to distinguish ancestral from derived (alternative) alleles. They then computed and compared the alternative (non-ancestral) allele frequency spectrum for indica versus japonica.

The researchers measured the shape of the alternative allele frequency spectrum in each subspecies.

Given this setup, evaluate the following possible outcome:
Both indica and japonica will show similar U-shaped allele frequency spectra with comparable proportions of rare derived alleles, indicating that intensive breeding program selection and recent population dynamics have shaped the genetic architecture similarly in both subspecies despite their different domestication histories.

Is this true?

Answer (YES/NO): NO